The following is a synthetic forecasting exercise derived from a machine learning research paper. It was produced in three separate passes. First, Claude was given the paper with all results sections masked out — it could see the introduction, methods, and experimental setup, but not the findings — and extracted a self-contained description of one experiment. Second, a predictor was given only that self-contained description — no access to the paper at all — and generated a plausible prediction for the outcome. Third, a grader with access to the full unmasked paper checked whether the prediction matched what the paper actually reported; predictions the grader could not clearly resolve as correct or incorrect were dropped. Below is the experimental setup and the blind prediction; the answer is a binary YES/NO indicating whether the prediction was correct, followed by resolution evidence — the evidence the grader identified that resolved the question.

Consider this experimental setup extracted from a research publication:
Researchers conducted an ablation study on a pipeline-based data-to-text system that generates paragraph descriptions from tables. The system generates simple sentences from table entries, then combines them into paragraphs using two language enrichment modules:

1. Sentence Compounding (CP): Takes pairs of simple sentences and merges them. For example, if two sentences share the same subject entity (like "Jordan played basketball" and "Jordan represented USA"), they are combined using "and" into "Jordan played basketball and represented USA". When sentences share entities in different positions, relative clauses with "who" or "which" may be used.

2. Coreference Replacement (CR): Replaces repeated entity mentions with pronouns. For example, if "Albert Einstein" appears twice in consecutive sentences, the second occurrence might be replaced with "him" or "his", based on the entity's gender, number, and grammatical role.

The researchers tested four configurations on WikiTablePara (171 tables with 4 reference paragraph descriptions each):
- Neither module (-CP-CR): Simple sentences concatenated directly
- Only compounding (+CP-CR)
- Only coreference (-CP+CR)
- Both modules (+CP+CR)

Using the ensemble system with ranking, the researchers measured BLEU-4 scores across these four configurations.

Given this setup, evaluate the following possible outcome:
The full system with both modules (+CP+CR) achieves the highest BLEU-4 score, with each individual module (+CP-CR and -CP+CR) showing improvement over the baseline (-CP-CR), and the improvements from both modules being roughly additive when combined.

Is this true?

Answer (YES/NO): NO